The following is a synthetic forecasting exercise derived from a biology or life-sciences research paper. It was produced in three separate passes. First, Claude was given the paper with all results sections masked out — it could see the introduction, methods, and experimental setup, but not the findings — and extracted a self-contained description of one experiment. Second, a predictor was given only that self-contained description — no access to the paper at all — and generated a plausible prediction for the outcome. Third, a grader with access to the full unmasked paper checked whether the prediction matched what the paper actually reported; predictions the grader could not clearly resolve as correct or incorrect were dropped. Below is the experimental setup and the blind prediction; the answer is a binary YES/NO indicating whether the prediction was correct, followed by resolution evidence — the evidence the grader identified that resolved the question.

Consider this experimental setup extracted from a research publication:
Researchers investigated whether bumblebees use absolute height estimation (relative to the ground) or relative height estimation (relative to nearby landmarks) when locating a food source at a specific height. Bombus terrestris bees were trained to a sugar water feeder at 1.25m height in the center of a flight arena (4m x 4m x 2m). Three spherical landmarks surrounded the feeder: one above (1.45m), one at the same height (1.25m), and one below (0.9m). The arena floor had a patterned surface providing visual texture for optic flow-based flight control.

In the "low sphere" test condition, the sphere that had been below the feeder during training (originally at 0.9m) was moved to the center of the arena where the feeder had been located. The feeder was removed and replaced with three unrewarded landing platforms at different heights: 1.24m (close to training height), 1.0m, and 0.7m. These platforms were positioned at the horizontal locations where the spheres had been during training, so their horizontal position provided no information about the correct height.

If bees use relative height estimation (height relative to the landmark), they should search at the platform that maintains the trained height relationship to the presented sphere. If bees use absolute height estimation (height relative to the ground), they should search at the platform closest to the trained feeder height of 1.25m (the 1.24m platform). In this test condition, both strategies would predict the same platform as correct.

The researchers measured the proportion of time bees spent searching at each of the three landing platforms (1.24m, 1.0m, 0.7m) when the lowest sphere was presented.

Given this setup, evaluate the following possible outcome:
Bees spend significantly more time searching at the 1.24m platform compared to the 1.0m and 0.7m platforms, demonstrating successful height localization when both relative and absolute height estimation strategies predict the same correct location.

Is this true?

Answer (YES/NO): YES